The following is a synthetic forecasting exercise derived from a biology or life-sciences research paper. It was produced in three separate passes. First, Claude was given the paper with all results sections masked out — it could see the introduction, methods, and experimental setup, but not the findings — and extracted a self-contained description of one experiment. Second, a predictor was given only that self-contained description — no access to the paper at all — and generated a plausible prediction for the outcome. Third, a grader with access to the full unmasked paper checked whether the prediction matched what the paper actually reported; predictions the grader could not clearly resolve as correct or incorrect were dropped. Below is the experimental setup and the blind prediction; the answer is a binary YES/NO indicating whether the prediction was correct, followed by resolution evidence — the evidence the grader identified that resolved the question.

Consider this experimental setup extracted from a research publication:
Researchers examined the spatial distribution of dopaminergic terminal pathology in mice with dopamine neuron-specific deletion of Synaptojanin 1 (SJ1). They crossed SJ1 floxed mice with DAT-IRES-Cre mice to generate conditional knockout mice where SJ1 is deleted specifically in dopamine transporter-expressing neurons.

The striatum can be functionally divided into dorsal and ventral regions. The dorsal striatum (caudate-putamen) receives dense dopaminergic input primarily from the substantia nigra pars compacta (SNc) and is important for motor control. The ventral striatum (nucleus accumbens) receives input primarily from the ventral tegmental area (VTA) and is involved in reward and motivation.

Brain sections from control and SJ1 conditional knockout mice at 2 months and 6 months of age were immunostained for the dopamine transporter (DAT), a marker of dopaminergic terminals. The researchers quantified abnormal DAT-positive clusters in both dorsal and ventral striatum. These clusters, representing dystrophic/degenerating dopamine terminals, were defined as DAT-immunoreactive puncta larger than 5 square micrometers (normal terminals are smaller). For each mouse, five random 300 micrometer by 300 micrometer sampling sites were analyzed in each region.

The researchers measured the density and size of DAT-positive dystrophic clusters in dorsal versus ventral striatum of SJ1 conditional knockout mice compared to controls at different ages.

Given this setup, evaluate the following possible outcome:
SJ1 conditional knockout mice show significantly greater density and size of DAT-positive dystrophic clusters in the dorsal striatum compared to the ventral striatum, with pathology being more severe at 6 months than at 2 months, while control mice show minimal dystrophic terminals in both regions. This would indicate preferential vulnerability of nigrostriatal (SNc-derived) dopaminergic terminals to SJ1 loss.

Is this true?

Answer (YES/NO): NO